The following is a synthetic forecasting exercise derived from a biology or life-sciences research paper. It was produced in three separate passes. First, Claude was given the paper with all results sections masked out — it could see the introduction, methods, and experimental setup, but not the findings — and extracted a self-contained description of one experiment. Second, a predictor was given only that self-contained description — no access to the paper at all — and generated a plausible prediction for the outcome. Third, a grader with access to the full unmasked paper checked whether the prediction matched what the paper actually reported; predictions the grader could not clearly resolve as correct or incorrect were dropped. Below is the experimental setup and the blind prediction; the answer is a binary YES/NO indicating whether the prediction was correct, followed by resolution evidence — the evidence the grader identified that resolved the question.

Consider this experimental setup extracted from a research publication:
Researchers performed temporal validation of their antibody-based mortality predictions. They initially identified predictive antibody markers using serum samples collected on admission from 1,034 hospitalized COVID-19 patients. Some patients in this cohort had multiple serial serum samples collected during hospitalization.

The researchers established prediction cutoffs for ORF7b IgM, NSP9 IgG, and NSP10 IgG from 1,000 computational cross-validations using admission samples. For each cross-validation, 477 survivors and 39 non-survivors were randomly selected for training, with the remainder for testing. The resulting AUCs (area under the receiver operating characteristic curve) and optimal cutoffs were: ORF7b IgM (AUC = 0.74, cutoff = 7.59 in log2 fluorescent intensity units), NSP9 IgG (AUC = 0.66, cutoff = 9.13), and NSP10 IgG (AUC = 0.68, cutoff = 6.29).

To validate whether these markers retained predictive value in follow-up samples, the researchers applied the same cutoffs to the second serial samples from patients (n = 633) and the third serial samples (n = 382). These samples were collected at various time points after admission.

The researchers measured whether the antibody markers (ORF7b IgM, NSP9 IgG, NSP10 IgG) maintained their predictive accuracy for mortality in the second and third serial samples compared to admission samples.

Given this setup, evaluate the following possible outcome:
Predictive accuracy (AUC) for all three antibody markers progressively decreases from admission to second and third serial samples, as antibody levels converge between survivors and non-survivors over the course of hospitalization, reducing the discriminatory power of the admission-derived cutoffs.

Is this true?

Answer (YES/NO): NO